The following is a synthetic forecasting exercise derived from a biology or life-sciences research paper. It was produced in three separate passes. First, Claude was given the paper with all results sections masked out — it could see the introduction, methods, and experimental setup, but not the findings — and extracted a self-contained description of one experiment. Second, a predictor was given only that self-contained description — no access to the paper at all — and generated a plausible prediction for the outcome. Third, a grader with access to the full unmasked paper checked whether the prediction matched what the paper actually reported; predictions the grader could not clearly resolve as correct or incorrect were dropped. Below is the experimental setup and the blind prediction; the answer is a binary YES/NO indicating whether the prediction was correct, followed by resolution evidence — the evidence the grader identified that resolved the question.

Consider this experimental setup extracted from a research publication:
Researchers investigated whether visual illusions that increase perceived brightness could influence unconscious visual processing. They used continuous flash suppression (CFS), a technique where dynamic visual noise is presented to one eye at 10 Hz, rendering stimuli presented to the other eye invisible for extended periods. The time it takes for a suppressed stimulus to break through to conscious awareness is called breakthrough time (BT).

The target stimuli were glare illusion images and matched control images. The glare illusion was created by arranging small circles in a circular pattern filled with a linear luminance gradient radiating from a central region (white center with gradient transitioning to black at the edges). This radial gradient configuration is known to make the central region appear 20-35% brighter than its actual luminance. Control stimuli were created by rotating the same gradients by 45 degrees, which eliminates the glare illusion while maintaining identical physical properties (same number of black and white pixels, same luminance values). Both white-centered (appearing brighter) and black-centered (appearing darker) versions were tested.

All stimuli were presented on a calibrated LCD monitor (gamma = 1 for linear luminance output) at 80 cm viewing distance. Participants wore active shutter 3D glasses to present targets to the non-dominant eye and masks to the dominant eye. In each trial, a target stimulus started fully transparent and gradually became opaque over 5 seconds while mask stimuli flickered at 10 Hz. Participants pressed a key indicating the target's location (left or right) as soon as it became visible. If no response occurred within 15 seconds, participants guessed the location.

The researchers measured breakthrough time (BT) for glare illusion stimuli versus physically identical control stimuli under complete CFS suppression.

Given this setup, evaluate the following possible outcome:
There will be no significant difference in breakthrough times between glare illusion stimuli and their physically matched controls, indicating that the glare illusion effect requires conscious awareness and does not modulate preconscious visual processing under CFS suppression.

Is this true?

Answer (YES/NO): YES